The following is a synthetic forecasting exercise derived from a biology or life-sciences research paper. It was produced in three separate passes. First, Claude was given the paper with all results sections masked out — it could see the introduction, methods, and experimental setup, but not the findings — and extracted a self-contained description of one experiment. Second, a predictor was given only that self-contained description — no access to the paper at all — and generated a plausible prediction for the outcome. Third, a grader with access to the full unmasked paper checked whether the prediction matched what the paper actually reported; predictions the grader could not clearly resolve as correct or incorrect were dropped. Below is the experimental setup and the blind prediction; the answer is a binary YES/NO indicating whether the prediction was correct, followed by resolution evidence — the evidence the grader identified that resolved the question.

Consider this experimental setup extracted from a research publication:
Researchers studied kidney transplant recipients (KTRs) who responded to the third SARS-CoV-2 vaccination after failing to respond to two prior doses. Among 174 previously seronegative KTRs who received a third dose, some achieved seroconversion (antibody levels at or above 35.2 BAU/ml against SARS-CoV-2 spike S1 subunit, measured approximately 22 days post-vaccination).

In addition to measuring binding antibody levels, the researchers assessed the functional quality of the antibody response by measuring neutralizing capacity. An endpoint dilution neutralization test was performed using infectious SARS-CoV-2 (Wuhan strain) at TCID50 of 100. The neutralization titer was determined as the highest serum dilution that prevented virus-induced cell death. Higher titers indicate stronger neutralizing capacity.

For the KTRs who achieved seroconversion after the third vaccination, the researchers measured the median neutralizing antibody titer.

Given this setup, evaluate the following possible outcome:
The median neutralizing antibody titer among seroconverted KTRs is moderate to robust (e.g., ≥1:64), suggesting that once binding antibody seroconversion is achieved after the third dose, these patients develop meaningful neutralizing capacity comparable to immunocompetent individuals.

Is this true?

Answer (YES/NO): NO